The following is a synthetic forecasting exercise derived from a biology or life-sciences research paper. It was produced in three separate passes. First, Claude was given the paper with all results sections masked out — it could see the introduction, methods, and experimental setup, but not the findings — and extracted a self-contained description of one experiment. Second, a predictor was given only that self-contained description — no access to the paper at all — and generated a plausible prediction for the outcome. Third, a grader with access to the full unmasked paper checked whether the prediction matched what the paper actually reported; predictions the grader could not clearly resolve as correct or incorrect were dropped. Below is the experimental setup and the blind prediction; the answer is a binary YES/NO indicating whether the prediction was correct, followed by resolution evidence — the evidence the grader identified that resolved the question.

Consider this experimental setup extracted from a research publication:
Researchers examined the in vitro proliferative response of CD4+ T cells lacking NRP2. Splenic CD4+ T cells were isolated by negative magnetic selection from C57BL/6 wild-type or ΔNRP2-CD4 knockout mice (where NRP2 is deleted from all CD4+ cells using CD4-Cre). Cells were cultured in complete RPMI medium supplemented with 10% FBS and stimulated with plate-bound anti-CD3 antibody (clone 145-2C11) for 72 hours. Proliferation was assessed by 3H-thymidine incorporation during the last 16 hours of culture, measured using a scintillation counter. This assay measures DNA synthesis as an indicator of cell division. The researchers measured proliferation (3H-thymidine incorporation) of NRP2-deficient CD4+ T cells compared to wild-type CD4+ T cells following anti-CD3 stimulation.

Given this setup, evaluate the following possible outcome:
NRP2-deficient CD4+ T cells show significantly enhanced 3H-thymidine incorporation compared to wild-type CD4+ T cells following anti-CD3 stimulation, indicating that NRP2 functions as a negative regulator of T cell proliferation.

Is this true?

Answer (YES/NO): YES